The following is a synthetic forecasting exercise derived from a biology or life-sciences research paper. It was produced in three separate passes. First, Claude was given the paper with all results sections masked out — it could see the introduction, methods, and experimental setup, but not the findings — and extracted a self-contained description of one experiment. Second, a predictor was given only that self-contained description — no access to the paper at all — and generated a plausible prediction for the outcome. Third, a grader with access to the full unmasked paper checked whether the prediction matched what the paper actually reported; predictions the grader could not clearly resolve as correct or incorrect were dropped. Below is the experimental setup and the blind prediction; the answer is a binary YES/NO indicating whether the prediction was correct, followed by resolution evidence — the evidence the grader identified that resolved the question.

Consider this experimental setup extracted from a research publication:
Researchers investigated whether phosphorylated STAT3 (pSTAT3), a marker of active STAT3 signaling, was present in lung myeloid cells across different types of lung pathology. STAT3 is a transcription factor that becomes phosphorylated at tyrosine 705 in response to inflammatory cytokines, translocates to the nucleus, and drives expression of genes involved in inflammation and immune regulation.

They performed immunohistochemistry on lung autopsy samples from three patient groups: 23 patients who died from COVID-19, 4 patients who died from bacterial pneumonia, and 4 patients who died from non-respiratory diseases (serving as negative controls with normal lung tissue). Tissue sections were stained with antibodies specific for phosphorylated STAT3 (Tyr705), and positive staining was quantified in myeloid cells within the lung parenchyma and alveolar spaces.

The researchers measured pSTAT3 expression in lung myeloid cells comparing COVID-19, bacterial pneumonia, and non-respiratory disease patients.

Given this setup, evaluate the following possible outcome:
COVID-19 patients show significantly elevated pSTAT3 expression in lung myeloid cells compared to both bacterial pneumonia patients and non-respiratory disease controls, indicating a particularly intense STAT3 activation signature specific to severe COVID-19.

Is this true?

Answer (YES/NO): YES